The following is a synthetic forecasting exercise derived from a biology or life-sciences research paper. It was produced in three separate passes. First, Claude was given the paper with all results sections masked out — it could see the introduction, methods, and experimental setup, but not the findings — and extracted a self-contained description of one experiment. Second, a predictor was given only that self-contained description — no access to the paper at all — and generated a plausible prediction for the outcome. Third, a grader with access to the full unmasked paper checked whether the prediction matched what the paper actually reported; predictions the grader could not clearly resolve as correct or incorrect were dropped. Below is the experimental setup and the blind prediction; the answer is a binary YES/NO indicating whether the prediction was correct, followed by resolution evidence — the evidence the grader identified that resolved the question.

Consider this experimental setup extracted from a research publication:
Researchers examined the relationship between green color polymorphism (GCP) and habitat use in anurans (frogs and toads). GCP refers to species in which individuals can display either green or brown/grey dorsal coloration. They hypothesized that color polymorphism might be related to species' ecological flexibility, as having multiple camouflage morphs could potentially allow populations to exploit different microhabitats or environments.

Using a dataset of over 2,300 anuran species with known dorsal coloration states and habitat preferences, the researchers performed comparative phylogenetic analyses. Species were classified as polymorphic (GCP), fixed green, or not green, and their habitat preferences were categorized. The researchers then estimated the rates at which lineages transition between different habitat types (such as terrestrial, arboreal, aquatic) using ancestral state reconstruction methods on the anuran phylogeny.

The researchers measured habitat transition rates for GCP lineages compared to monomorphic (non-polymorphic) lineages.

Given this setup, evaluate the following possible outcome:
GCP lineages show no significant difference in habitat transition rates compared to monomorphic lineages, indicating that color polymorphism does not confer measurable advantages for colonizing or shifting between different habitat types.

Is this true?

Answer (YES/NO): NO